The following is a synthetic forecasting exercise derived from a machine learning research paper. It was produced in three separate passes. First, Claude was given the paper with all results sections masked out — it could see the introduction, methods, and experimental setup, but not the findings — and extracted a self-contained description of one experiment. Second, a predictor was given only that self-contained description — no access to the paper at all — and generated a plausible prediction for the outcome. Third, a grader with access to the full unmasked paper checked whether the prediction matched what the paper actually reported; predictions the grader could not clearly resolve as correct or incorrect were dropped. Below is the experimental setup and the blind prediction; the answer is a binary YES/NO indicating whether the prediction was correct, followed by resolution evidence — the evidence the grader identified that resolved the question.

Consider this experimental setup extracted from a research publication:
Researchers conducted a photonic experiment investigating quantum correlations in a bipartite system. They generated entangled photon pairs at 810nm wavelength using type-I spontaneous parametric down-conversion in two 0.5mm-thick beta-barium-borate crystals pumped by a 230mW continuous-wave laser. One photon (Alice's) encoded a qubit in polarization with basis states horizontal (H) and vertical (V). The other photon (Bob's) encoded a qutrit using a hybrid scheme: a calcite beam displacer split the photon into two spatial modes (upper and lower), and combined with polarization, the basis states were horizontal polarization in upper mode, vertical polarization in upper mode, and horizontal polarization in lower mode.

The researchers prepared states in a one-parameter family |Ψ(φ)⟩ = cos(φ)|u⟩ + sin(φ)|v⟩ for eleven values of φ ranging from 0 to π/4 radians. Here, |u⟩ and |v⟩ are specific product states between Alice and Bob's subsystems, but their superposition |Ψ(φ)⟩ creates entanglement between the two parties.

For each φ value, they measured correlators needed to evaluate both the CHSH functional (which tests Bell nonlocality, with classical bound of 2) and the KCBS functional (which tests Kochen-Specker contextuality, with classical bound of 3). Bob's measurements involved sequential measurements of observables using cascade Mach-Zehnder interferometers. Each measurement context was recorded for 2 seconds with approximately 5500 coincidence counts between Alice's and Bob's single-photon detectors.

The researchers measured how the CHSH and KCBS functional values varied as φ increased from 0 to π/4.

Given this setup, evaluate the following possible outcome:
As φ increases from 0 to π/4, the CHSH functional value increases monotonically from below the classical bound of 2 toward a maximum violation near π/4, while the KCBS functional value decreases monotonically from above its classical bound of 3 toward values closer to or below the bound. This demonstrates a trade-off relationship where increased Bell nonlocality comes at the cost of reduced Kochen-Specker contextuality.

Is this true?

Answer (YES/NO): YES